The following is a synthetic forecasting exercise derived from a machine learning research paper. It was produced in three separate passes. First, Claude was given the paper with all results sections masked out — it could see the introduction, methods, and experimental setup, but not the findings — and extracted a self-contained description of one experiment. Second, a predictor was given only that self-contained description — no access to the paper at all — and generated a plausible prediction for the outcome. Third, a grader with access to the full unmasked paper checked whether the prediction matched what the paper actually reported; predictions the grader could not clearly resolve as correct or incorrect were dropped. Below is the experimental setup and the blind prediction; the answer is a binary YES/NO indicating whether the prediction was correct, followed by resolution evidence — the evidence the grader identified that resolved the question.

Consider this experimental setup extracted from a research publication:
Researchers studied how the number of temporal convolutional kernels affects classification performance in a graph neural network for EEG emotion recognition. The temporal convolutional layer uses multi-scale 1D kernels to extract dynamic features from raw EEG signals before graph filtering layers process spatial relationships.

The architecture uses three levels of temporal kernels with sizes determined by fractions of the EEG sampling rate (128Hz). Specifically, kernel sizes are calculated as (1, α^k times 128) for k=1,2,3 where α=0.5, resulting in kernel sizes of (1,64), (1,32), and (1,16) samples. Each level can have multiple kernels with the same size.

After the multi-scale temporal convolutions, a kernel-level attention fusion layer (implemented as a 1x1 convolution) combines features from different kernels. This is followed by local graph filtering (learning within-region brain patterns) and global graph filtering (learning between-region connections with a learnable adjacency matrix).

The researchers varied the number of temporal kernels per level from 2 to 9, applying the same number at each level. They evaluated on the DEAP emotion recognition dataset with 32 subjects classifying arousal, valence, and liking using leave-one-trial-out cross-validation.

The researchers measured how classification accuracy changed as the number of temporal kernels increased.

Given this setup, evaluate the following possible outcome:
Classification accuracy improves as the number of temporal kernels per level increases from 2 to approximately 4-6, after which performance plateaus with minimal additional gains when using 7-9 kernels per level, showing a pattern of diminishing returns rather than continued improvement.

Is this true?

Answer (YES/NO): NO